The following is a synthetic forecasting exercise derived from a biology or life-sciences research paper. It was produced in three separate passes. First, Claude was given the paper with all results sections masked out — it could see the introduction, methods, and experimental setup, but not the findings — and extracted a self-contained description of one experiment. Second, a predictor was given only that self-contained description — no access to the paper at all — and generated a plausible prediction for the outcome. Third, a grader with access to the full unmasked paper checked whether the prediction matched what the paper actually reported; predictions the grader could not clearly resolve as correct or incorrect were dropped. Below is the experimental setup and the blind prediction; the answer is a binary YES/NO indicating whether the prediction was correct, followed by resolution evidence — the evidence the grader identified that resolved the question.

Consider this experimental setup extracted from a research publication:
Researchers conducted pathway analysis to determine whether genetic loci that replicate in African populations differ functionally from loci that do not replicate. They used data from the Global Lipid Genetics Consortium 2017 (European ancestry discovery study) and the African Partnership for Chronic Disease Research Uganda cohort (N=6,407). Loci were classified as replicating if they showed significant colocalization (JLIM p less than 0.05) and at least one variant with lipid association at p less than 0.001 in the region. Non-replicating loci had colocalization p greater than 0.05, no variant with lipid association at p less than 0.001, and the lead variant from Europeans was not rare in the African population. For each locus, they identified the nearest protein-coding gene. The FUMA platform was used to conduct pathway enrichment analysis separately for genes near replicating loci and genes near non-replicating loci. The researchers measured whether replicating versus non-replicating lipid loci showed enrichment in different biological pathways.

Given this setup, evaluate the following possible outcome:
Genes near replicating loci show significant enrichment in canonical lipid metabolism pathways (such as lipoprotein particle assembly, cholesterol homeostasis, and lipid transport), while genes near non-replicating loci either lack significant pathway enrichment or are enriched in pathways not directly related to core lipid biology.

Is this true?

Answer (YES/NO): NO